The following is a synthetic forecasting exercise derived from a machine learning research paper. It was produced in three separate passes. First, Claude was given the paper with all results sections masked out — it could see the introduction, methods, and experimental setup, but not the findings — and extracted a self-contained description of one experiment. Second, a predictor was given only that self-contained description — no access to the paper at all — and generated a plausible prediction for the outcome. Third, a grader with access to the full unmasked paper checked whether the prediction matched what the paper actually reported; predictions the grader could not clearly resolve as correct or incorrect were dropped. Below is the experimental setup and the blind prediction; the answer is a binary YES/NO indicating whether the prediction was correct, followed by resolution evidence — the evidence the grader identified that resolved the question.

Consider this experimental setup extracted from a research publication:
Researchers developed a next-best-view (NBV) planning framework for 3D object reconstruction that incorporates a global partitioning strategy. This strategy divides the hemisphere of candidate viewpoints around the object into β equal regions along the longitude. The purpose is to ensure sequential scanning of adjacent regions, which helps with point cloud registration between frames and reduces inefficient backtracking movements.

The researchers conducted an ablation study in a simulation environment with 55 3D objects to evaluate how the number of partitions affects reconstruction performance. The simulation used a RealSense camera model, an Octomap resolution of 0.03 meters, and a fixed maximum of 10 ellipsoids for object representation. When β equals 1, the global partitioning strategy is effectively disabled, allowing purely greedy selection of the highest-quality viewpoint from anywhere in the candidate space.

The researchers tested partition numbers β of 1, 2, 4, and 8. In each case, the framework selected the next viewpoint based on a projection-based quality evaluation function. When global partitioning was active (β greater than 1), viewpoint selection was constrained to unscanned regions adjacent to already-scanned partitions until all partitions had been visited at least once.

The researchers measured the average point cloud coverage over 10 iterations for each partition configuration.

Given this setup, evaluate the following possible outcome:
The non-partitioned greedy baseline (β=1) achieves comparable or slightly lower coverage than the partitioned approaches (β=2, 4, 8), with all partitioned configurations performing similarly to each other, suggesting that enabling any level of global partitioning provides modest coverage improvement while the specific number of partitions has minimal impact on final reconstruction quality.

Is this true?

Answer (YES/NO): NO